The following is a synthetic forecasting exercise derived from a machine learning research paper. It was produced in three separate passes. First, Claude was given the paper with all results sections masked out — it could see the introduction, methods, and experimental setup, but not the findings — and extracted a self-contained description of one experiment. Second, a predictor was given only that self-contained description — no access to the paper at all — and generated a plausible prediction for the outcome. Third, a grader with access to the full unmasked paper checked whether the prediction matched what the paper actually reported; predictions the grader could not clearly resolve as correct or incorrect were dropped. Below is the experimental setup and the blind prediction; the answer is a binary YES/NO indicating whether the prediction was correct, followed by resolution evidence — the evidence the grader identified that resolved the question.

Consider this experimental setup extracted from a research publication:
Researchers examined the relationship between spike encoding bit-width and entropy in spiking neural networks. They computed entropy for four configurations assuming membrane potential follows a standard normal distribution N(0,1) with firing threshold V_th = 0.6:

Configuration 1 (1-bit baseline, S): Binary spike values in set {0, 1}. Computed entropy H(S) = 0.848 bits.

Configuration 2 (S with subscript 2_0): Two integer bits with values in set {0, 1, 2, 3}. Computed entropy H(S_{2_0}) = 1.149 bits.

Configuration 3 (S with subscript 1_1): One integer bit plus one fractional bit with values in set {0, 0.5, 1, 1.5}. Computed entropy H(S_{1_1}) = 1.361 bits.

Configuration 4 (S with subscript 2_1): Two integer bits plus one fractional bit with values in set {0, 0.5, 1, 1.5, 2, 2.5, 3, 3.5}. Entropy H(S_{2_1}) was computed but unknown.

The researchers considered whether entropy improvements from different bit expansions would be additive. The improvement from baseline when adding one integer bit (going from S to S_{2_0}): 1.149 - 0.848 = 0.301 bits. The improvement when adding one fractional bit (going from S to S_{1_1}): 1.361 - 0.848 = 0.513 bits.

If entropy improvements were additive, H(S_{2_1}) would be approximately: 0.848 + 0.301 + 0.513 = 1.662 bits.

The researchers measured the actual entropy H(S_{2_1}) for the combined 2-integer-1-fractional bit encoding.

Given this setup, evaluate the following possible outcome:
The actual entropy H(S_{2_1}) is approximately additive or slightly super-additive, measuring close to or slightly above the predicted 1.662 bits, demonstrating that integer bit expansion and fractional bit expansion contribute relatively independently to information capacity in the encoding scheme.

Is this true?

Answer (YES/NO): NO